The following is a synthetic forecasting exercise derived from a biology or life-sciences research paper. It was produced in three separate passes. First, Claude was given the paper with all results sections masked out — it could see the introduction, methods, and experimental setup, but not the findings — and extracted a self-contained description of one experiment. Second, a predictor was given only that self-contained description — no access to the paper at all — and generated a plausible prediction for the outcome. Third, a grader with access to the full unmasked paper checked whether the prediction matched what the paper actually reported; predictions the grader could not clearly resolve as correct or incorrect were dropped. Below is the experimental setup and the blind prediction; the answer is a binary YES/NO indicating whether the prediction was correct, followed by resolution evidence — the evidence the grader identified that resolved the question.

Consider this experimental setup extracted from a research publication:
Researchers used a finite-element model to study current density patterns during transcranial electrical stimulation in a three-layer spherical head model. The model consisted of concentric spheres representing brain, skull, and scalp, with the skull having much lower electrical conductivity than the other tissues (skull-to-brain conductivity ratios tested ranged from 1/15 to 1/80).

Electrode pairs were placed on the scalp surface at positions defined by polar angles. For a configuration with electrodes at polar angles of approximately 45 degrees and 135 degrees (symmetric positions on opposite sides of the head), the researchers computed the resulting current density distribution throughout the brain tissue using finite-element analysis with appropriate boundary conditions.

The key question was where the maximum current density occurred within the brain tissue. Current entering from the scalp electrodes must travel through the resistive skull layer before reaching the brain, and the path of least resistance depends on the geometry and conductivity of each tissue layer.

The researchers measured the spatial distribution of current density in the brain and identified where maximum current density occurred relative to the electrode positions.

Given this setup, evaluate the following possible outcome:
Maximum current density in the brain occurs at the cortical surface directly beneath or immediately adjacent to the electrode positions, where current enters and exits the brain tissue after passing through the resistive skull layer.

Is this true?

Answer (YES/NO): YES